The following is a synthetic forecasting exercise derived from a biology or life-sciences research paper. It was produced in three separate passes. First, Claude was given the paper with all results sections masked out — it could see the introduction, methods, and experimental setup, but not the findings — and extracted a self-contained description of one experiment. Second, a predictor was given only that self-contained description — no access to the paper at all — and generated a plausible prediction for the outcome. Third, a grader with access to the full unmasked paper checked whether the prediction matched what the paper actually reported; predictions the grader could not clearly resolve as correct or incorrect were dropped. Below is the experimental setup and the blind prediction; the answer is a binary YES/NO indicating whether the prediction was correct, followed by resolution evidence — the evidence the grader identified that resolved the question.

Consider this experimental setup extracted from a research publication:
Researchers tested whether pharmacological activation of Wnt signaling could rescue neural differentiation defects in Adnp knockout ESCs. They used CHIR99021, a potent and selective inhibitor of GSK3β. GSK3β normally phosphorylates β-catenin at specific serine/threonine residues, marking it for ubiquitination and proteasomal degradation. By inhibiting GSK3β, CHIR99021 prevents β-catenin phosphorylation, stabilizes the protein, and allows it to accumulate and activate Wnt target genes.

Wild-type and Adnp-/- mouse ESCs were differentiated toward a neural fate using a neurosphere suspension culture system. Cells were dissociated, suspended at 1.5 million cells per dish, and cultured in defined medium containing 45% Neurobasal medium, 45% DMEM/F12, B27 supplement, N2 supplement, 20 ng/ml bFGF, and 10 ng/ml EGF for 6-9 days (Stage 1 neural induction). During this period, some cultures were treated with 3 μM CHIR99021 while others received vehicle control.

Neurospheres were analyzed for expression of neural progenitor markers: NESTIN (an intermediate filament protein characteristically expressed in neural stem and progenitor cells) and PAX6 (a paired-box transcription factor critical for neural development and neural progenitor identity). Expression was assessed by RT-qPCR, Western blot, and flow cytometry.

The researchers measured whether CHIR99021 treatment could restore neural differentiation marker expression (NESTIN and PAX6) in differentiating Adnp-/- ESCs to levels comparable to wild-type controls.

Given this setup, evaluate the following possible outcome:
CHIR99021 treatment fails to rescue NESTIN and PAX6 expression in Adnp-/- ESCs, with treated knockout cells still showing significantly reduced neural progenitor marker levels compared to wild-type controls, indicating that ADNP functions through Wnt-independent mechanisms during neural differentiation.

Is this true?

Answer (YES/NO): NO